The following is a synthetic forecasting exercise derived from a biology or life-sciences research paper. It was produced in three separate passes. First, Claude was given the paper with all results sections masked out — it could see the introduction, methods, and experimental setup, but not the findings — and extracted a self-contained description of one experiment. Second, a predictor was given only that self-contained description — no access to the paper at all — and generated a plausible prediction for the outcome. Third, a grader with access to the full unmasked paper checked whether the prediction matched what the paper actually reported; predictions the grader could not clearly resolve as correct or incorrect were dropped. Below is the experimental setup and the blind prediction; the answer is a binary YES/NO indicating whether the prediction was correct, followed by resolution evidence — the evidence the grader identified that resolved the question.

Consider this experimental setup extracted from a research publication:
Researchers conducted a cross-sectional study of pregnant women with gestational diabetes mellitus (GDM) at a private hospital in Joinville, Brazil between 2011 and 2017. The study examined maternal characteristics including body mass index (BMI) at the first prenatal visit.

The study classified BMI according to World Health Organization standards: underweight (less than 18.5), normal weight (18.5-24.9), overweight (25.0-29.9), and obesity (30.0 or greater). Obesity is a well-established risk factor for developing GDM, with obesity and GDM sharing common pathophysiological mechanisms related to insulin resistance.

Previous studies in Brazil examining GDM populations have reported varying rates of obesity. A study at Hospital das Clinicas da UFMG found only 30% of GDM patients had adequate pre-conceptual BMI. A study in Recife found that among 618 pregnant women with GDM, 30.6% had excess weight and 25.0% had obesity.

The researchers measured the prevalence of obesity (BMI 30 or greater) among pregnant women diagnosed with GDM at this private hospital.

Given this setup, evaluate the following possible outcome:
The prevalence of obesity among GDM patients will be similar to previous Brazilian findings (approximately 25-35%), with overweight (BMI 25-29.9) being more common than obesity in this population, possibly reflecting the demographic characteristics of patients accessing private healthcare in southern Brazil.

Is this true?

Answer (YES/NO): NO